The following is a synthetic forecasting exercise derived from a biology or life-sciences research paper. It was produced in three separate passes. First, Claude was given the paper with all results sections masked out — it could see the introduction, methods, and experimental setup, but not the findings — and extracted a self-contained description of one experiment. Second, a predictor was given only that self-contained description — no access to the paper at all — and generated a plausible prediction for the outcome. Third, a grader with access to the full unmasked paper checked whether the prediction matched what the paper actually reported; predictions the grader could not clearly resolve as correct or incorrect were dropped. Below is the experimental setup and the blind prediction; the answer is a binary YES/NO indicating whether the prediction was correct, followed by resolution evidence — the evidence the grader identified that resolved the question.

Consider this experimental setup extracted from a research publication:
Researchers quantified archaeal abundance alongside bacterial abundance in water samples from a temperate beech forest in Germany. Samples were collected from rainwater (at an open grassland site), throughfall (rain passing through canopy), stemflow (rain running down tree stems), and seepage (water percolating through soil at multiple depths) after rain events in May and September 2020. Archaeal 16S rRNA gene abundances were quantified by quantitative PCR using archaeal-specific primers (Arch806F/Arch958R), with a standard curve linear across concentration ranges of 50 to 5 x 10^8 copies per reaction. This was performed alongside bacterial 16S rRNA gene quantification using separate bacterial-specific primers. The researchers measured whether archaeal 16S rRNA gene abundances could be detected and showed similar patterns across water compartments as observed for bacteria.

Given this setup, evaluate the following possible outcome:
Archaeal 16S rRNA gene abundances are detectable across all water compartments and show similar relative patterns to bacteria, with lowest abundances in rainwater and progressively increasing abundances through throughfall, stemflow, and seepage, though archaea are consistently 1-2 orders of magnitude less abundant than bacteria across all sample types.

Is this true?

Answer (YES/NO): NO